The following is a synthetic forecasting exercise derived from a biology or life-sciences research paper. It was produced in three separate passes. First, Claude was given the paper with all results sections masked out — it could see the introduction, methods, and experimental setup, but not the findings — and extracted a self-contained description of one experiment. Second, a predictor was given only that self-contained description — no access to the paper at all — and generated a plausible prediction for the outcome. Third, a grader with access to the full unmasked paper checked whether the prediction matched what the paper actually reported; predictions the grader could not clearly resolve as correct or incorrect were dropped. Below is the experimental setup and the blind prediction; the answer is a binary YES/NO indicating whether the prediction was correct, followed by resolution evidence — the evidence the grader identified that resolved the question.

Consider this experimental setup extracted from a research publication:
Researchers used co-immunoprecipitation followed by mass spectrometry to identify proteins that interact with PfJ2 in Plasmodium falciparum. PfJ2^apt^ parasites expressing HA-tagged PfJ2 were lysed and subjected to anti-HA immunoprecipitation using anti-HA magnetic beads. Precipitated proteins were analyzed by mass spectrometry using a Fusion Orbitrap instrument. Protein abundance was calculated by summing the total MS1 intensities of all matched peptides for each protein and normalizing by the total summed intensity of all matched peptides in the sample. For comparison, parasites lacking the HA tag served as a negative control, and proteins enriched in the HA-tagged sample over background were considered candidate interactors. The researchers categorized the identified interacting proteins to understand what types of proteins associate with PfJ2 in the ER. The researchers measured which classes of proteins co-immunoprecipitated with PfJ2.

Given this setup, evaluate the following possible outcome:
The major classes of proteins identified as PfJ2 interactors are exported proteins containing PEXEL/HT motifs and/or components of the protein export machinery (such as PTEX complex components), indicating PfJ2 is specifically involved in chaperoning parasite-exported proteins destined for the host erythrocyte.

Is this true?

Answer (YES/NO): NO